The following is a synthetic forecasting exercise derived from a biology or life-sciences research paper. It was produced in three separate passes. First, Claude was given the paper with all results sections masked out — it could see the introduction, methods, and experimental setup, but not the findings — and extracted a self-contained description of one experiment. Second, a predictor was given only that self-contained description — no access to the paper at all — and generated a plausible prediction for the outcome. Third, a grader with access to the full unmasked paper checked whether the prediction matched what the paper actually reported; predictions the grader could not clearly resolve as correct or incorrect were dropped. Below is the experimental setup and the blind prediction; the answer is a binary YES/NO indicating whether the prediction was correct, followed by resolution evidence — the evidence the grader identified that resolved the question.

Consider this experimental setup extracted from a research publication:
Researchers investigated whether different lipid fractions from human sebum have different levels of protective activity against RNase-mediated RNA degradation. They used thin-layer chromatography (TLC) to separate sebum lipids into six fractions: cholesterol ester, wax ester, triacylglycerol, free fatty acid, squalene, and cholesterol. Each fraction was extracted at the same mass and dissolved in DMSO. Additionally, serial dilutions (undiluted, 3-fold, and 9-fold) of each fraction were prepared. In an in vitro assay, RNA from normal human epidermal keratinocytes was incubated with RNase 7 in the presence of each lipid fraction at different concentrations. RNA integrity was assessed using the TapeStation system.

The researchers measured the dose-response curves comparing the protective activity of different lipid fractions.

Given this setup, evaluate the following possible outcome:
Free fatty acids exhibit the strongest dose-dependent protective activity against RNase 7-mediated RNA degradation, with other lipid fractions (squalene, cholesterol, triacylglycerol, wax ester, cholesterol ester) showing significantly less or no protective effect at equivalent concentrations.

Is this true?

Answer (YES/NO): YES